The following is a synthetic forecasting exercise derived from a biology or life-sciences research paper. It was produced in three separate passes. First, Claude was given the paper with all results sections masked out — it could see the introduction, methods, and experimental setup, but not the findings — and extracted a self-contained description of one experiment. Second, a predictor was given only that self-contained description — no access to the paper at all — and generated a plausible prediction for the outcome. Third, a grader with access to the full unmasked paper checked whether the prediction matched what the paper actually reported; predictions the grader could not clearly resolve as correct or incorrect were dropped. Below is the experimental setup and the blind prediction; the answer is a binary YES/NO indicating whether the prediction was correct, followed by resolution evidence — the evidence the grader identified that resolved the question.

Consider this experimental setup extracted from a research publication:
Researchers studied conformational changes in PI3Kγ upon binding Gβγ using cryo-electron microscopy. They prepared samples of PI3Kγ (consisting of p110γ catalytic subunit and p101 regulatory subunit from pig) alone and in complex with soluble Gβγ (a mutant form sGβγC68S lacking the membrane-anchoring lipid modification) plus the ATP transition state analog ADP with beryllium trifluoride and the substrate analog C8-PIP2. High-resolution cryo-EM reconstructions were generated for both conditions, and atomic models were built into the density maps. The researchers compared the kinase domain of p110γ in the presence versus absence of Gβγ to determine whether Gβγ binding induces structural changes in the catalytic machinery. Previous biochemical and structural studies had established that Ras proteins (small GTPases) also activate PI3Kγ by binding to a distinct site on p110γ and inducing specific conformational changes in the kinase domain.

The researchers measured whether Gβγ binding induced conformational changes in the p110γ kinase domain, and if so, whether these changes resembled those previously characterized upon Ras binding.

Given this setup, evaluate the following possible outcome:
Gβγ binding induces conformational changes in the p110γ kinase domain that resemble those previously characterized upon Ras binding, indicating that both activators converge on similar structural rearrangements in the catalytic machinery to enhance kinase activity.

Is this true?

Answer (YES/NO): YES